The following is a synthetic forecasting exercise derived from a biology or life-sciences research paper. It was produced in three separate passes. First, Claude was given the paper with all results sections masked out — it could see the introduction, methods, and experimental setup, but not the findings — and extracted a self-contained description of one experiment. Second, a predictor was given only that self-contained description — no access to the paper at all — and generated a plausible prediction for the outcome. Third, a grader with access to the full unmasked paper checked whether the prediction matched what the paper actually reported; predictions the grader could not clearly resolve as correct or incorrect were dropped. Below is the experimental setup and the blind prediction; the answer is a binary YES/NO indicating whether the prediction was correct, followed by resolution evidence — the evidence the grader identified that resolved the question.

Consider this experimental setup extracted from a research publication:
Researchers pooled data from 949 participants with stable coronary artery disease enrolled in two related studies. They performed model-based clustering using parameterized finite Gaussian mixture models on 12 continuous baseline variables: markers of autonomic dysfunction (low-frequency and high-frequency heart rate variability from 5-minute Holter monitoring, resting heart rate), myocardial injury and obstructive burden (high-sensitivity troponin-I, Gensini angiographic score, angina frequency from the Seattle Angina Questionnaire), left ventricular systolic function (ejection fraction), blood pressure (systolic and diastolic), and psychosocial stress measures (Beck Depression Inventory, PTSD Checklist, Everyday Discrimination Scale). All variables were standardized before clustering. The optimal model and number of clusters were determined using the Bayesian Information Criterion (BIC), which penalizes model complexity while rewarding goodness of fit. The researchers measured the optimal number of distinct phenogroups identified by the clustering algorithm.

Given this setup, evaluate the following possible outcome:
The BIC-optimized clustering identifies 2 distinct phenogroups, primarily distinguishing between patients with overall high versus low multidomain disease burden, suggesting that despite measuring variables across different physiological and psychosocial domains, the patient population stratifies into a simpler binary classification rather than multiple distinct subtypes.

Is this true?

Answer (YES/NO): NO